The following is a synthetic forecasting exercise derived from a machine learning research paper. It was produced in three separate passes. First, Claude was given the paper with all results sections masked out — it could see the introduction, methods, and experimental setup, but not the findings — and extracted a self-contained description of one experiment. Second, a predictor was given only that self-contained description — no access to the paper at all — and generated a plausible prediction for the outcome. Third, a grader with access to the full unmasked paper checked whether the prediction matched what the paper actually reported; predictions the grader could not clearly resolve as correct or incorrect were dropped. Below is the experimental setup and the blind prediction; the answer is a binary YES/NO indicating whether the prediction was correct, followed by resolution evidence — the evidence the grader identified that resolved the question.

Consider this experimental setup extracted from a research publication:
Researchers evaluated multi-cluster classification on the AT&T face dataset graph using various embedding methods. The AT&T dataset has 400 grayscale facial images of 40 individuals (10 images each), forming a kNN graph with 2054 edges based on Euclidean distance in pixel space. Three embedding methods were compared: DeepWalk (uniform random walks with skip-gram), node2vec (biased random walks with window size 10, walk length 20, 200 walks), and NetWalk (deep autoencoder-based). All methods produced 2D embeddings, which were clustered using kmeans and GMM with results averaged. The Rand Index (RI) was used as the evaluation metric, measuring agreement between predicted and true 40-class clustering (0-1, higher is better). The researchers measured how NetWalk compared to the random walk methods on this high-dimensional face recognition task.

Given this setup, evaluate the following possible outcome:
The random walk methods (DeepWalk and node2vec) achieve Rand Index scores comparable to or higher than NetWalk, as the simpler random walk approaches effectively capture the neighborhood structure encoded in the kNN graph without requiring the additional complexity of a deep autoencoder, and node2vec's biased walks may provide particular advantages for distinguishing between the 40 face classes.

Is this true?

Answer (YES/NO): YES